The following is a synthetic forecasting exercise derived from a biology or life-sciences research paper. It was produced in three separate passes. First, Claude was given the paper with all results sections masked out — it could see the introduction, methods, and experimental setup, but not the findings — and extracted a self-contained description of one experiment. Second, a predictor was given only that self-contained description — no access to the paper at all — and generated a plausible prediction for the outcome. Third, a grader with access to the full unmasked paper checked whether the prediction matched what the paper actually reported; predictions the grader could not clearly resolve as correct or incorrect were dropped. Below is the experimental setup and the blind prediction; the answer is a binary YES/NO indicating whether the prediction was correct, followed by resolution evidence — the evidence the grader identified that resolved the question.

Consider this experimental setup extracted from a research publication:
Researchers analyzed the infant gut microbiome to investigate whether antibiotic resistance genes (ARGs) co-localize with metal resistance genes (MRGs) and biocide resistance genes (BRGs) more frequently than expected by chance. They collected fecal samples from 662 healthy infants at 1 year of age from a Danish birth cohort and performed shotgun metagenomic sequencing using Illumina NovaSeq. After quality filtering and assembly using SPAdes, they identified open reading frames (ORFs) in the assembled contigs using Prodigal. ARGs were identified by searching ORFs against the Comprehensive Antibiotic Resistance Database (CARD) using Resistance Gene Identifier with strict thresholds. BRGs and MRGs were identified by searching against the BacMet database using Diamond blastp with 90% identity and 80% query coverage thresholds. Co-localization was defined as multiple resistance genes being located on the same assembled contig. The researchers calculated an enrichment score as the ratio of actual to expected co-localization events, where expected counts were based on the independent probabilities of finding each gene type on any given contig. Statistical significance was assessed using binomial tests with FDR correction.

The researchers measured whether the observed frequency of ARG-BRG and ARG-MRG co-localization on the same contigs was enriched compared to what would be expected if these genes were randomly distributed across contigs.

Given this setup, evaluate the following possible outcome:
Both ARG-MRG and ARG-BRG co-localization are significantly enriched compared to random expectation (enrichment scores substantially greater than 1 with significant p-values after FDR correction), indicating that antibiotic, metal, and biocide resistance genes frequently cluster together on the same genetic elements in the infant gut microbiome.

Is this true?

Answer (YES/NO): NO